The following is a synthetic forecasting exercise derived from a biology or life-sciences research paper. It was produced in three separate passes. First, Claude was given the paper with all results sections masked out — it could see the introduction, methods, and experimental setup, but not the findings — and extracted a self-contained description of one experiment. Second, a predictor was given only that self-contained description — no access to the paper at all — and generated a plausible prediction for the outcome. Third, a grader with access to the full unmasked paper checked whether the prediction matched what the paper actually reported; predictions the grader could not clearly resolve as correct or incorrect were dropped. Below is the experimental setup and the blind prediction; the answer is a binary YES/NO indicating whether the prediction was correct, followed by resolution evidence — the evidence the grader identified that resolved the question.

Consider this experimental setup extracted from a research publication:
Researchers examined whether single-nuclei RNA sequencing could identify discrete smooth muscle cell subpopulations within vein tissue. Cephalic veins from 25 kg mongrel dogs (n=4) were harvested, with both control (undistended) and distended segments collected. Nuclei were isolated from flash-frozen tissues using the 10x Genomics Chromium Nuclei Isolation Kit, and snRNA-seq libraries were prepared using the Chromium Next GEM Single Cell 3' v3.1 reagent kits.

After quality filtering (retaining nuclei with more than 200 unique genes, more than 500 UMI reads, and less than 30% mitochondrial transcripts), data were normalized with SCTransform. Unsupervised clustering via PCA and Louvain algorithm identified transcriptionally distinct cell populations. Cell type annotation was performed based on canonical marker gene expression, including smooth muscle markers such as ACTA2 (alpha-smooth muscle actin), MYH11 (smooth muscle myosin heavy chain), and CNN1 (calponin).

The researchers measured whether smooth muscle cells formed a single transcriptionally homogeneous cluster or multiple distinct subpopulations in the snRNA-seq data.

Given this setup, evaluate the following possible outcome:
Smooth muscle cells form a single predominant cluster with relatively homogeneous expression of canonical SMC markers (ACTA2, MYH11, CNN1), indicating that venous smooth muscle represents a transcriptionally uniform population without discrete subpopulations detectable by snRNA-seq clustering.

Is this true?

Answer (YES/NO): YES